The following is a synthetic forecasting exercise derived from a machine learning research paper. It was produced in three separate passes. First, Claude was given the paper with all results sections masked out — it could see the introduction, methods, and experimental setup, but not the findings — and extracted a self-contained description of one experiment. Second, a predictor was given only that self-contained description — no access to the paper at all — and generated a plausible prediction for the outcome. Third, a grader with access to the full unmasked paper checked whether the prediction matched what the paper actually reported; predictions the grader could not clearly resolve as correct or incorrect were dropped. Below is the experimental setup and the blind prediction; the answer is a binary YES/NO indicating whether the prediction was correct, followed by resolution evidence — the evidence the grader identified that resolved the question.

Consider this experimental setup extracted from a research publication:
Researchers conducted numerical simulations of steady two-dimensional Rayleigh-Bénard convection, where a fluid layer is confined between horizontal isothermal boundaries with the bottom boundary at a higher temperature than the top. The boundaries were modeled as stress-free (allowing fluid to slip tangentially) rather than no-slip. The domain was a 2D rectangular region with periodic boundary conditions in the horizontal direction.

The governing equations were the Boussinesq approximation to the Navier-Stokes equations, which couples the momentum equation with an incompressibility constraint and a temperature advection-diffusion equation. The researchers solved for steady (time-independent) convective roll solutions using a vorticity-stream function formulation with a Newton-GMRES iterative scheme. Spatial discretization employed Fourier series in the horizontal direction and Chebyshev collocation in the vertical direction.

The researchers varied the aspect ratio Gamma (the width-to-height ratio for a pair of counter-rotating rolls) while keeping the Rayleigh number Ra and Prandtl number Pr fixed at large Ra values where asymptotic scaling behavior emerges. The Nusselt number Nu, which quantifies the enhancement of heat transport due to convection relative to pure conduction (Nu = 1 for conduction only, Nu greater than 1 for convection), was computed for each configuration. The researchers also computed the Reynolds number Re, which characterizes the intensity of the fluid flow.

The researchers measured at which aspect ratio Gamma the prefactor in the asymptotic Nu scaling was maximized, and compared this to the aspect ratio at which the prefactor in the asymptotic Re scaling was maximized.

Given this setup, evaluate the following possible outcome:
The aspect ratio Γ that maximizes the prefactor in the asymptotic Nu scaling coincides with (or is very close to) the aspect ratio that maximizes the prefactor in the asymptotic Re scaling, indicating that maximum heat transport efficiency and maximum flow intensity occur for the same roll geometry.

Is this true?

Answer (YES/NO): NO